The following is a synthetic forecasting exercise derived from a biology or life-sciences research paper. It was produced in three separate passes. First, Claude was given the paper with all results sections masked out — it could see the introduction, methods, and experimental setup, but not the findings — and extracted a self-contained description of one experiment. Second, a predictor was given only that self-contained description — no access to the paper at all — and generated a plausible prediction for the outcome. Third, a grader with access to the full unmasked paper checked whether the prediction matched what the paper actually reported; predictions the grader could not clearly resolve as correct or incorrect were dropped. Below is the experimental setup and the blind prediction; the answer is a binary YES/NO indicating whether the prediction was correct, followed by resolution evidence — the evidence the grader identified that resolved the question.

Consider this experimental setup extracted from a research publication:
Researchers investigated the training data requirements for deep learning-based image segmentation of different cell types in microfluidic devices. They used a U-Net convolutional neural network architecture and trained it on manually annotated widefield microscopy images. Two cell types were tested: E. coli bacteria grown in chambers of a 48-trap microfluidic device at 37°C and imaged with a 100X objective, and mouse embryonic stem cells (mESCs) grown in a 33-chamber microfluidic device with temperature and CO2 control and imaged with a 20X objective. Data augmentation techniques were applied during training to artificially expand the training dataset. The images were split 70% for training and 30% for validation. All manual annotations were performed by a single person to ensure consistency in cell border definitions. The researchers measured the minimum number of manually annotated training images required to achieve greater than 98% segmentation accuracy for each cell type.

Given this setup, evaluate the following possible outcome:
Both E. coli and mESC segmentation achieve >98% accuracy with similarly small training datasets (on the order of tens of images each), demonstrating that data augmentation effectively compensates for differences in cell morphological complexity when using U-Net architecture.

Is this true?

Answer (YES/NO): NO